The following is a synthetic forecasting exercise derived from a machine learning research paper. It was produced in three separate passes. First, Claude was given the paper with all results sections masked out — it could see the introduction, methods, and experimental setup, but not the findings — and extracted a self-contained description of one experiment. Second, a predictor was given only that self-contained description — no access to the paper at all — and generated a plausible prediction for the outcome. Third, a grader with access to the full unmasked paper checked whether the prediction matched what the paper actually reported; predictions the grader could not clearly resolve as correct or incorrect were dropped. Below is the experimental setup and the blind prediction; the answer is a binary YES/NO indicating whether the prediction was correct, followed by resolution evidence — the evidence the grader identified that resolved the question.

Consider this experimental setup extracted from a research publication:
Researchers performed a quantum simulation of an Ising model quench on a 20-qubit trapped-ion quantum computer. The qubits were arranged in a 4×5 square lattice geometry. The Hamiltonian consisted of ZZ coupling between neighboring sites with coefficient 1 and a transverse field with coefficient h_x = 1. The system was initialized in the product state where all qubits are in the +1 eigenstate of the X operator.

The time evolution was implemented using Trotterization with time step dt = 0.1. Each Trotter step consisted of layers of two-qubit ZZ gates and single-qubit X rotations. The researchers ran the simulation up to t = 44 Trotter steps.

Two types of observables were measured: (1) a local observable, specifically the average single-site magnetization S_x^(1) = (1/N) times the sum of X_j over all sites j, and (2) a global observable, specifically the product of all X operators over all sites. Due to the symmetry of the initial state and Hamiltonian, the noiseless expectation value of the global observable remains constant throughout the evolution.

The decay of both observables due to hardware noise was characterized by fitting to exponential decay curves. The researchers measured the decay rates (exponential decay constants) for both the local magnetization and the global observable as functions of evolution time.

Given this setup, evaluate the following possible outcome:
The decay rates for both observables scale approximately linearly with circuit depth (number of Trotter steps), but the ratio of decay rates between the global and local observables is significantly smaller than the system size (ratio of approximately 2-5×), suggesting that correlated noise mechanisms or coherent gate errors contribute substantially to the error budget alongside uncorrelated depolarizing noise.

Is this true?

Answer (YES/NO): NO